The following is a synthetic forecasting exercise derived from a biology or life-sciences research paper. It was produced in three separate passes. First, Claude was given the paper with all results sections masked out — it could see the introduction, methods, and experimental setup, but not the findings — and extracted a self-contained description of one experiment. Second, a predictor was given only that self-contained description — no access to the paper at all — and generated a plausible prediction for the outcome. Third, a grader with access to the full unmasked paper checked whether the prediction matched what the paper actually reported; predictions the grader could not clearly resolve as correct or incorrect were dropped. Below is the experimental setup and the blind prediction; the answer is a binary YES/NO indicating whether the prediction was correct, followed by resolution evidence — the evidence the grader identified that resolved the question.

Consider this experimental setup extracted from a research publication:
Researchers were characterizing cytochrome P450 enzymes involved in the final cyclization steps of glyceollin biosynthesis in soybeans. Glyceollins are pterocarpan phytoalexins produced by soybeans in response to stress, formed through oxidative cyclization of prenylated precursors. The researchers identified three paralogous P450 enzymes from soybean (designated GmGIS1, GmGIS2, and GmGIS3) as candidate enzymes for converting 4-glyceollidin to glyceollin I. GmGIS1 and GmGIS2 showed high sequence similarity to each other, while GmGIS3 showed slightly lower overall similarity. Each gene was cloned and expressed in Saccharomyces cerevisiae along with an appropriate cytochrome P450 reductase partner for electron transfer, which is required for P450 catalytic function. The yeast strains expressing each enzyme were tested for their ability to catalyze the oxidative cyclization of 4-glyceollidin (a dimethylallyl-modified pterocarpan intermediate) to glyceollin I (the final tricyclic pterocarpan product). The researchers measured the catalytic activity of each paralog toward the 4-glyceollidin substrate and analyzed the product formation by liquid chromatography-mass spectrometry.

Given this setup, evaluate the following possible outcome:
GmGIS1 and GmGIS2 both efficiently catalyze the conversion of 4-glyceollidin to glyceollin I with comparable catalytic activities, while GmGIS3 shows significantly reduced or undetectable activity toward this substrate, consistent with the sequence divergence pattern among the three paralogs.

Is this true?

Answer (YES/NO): NO